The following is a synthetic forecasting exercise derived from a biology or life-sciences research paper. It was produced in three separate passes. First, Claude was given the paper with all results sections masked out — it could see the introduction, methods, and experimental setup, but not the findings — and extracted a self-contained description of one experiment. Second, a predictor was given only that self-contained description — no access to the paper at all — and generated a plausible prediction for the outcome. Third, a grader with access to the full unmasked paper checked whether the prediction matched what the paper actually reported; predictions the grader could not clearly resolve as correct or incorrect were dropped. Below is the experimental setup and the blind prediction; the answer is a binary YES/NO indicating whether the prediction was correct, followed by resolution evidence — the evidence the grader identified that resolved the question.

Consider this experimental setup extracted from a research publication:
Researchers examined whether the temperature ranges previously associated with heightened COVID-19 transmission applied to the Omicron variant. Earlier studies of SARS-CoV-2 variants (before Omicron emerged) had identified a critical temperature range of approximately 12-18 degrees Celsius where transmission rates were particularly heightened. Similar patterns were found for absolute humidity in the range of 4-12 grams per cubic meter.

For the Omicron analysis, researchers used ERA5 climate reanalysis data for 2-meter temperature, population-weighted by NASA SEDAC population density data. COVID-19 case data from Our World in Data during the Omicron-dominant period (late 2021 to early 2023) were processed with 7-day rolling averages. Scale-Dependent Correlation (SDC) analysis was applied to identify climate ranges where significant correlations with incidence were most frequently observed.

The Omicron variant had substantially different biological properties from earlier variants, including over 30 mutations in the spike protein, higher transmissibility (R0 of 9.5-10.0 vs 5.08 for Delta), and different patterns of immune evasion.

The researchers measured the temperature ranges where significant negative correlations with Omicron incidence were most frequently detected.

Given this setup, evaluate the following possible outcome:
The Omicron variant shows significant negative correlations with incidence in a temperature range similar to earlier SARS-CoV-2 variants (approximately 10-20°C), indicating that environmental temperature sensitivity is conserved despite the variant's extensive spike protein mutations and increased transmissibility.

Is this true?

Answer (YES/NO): YES